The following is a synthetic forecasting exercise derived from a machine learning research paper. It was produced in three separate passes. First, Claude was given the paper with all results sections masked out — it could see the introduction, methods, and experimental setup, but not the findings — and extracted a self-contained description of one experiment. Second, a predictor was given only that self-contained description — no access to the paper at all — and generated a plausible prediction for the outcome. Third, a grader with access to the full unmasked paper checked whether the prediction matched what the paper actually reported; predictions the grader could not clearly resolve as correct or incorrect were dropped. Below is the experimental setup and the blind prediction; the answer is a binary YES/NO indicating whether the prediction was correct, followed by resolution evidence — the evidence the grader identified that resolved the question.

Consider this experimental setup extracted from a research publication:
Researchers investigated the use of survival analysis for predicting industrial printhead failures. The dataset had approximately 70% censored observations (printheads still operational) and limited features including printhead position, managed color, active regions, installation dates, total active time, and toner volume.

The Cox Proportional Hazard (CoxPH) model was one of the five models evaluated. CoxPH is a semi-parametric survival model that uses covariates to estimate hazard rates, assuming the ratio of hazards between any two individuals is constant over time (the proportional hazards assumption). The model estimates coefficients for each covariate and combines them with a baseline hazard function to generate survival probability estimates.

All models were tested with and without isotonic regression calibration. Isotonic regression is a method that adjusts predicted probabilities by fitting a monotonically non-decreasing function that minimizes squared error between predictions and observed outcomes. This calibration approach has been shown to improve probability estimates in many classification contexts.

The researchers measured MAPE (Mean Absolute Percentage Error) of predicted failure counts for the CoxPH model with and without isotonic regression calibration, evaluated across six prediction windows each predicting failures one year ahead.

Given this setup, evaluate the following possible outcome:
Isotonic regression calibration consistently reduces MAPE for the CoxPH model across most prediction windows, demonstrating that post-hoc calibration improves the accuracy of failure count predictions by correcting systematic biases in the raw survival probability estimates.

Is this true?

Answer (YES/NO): NO